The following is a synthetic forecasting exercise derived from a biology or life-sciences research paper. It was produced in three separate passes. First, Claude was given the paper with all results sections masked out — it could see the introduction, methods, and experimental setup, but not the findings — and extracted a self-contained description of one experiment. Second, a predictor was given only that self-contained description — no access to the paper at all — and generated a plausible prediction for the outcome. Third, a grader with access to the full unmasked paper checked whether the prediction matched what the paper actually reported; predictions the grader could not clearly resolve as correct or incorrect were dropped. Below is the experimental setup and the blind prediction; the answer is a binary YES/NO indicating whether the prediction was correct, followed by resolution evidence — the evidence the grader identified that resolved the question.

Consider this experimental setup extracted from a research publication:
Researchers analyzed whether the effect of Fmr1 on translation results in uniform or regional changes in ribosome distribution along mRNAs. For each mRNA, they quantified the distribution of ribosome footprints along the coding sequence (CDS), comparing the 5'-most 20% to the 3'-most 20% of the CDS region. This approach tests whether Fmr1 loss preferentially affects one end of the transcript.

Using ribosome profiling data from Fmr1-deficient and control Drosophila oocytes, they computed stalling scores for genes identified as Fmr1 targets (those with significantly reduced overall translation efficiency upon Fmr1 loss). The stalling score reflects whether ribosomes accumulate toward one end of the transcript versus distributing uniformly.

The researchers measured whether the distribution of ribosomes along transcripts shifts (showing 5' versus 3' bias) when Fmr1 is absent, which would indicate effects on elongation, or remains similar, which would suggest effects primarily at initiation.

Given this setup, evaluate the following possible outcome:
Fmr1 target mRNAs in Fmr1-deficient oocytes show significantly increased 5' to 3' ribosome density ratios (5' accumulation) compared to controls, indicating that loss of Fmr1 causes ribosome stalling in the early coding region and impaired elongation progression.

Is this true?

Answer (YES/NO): NO